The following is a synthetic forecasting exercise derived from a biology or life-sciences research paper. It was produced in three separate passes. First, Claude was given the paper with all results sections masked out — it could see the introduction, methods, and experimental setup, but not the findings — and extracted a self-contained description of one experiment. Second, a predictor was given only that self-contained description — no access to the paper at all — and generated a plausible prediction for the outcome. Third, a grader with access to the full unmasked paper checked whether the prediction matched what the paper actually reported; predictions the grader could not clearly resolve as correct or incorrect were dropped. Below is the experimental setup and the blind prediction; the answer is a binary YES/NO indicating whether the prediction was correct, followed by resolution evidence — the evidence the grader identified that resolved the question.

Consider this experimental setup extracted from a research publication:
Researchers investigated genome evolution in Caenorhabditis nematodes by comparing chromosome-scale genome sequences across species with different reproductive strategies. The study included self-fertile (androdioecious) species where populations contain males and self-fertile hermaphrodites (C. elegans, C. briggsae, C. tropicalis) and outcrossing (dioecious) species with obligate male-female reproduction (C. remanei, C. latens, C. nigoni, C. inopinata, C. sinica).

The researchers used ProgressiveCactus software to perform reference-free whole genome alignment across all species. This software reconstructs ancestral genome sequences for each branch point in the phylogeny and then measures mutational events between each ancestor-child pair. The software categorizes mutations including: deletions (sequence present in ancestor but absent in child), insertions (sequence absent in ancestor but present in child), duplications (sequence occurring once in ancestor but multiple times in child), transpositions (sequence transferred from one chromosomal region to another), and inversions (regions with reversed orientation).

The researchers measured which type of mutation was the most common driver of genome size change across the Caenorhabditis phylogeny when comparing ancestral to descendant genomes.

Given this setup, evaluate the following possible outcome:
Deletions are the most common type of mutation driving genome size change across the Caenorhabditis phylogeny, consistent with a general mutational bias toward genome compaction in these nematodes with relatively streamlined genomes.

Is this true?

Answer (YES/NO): NO